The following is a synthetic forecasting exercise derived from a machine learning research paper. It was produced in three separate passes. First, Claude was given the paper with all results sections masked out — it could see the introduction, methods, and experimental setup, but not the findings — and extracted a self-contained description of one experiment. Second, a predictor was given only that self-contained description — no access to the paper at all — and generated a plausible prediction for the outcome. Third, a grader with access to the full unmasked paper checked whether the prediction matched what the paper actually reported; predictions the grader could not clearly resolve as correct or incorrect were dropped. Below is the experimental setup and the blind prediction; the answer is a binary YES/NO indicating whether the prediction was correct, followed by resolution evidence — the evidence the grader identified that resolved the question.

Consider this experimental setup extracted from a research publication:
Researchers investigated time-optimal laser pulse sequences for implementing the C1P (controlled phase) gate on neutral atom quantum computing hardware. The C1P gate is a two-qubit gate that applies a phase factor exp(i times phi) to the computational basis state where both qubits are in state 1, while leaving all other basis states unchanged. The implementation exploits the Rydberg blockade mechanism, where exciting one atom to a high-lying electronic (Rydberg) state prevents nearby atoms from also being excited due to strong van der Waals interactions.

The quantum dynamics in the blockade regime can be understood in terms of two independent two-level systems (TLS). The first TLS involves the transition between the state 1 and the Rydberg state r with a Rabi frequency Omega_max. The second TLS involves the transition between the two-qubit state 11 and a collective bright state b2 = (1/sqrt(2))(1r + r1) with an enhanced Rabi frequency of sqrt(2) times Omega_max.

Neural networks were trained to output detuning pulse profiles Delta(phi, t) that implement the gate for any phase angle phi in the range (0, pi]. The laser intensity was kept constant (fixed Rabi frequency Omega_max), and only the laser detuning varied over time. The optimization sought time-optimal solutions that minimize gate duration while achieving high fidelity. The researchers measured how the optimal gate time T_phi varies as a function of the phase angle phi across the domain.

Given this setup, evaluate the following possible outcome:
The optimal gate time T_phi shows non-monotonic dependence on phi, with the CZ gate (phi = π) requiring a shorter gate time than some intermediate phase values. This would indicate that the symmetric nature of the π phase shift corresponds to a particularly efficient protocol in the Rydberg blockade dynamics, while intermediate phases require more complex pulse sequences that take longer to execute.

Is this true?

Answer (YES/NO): NO